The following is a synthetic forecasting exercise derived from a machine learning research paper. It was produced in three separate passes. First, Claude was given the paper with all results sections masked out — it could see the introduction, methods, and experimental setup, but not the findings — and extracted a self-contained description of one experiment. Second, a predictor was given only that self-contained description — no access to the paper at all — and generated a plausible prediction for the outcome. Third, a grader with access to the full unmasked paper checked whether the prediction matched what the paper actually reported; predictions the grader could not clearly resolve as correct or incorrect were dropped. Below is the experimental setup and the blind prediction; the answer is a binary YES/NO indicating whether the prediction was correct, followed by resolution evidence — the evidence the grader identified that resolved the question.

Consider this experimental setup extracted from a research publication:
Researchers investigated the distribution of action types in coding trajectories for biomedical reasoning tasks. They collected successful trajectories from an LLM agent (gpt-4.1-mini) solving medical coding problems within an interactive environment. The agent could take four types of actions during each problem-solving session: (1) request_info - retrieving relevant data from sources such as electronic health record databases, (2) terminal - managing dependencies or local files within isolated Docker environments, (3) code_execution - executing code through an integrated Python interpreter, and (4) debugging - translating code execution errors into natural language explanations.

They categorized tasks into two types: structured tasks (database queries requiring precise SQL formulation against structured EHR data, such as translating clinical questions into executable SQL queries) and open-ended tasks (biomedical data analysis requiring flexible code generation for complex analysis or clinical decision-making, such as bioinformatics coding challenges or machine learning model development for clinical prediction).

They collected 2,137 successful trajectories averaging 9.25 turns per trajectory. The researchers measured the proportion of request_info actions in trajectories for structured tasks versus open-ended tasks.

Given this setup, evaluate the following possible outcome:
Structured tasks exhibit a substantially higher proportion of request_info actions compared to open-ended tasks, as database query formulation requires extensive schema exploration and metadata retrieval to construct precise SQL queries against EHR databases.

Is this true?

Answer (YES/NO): YES